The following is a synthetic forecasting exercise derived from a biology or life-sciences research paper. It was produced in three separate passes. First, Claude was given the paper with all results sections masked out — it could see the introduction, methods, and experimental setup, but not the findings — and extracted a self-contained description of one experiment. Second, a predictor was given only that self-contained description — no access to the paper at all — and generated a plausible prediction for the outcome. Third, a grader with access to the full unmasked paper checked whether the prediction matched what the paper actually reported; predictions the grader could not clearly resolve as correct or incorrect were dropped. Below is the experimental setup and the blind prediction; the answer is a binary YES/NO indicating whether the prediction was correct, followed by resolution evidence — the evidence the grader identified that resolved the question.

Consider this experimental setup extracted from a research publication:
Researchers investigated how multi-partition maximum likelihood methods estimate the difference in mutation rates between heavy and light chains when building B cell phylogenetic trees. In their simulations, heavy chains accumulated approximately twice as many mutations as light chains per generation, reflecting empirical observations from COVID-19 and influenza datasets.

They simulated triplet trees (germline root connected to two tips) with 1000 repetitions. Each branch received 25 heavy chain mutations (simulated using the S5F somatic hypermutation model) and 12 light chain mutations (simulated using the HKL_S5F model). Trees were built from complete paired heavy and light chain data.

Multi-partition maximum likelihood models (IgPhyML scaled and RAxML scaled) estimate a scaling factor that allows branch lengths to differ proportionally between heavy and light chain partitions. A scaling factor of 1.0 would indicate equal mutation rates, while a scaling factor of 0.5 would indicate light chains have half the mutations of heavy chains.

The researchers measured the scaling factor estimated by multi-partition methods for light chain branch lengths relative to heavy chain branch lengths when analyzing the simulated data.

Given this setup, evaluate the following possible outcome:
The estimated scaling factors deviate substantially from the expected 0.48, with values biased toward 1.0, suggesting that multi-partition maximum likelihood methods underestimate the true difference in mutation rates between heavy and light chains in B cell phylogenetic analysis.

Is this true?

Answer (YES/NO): NO